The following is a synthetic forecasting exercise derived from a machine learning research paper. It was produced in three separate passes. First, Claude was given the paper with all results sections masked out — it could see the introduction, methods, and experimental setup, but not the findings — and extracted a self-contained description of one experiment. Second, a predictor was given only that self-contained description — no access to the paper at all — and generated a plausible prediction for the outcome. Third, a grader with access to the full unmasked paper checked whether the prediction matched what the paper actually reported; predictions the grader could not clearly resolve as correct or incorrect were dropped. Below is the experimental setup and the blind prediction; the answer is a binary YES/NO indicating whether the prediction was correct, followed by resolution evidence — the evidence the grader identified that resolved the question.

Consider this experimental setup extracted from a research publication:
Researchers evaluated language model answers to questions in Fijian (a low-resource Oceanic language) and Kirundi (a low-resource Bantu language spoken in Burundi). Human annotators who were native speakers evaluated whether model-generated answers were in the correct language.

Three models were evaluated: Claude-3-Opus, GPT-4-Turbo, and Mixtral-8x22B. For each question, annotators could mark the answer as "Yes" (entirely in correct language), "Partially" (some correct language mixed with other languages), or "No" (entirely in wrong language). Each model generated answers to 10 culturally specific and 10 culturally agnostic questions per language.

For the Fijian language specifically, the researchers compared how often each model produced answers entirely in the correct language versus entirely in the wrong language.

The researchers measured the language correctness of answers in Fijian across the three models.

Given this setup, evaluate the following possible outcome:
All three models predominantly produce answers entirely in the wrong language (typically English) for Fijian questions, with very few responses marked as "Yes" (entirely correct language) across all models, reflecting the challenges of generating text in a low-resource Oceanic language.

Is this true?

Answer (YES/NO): NO